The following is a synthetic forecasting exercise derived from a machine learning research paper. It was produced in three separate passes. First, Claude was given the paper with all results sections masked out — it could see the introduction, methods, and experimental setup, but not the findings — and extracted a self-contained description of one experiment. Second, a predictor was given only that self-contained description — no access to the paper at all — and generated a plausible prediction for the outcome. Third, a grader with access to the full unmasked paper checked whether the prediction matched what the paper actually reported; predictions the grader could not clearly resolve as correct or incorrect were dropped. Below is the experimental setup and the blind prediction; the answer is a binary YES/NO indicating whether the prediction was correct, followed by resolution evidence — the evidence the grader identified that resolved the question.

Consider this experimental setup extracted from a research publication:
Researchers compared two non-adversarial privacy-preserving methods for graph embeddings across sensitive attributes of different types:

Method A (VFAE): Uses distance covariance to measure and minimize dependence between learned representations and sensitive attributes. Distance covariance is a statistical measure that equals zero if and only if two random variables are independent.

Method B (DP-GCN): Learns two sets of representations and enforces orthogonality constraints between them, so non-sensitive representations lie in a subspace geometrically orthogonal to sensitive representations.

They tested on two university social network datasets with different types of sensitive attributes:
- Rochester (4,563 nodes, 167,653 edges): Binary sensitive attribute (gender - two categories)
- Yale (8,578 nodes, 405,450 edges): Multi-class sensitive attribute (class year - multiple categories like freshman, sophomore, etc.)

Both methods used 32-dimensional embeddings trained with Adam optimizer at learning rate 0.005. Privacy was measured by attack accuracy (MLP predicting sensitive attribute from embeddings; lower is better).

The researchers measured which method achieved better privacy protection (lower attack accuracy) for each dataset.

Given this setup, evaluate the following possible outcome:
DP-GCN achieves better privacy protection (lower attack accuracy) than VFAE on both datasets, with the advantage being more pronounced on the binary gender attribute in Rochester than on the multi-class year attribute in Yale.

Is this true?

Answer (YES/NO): NO